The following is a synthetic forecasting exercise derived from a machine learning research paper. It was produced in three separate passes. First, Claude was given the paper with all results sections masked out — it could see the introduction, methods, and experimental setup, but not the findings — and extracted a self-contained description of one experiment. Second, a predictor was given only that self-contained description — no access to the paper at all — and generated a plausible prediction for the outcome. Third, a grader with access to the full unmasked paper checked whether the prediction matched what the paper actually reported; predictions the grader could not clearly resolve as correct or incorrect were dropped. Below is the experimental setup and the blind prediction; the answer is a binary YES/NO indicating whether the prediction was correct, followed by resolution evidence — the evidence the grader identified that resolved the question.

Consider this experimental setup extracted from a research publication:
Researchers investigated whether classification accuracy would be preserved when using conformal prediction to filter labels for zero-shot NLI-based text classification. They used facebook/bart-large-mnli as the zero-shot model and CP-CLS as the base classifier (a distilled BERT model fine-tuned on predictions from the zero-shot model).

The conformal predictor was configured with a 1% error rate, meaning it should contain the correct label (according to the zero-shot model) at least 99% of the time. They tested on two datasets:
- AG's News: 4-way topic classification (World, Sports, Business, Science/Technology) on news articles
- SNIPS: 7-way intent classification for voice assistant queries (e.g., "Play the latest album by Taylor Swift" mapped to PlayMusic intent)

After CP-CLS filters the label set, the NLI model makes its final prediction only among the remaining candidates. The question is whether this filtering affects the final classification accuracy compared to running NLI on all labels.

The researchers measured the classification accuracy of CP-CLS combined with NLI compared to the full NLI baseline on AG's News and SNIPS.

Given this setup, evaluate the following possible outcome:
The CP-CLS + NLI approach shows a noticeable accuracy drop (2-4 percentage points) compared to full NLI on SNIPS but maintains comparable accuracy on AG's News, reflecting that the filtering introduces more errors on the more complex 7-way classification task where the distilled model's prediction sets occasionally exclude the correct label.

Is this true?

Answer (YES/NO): NO